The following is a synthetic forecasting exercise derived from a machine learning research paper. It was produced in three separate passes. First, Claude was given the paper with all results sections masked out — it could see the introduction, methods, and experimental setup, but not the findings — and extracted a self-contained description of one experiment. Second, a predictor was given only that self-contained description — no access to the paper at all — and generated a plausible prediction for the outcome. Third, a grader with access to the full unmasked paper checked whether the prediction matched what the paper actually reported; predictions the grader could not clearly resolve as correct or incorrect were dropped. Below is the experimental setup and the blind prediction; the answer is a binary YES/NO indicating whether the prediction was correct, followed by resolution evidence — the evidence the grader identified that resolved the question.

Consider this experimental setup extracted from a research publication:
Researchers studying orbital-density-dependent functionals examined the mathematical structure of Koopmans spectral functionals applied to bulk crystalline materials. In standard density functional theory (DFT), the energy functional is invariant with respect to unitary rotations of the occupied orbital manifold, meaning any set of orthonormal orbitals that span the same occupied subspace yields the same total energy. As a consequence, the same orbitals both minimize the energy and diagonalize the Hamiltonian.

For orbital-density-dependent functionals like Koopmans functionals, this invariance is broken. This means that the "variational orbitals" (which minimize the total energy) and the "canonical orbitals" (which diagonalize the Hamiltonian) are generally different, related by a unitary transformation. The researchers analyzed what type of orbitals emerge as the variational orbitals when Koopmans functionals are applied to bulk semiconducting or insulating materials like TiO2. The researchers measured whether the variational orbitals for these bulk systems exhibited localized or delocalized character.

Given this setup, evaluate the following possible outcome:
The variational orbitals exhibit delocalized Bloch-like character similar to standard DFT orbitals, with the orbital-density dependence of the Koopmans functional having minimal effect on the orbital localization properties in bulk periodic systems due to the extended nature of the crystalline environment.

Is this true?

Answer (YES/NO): NO